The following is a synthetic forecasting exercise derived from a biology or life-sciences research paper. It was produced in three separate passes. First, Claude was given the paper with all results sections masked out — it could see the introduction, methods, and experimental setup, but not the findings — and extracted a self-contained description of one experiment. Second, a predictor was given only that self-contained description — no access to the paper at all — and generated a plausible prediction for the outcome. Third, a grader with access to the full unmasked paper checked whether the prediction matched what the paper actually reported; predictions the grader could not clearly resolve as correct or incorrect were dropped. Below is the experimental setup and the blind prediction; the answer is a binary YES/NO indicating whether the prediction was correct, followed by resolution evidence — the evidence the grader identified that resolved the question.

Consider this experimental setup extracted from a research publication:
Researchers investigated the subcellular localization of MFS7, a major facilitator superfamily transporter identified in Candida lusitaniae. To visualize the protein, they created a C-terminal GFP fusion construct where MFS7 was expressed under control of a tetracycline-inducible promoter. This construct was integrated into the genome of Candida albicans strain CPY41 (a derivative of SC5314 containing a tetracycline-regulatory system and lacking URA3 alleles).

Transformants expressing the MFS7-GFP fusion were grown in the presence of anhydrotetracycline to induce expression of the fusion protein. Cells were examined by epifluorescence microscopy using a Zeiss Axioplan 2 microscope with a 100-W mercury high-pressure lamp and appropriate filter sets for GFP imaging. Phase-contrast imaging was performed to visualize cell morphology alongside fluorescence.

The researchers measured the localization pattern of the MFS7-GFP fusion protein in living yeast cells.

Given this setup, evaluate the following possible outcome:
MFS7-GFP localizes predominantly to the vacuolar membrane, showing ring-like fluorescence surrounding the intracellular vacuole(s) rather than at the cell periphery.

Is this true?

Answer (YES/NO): NO